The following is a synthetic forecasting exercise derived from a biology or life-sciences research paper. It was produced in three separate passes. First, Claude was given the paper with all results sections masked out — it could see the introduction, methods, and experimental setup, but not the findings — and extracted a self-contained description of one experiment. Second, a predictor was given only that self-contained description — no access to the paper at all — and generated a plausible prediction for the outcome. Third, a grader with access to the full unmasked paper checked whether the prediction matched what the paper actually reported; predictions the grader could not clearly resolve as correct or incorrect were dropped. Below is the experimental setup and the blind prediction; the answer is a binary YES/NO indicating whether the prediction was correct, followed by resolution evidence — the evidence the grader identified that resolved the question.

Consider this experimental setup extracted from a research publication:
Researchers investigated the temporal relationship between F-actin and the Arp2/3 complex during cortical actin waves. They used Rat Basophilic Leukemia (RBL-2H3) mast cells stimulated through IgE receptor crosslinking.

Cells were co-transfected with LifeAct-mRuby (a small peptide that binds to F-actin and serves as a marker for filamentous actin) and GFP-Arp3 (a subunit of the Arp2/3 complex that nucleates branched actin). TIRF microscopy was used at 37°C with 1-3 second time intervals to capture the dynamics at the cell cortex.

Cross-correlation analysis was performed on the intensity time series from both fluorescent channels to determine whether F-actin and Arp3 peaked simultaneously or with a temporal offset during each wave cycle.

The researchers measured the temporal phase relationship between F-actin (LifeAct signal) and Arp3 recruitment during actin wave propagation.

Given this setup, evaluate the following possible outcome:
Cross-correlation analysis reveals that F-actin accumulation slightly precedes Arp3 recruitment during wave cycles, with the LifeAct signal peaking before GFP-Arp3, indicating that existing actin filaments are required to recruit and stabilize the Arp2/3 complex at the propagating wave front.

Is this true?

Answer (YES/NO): NO